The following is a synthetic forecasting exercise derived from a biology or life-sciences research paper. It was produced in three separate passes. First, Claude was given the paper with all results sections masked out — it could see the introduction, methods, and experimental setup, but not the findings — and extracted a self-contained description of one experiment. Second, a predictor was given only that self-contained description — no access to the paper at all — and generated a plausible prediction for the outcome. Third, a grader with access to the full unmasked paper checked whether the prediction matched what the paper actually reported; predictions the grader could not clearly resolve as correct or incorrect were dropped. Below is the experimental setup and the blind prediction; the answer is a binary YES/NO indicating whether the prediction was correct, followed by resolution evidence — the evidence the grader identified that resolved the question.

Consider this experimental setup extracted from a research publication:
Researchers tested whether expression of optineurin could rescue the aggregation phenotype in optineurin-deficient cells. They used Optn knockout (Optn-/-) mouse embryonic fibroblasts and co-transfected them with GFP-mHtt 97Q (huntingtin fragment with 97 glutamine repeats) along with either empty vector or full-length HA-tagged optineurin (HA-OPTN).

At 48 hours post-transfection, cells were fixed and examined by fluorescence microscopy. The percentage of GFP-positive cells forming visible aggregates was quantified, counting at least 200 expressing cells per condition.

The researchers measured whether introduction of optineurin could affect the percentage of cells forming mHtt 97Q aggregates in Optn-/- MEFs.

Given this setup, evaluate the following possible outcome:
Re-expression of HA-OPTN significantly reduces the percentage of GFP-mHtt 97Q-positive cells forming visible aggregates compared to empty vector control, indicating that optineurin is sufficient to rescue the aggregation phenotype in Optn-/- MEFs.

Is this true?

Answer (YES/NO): NO